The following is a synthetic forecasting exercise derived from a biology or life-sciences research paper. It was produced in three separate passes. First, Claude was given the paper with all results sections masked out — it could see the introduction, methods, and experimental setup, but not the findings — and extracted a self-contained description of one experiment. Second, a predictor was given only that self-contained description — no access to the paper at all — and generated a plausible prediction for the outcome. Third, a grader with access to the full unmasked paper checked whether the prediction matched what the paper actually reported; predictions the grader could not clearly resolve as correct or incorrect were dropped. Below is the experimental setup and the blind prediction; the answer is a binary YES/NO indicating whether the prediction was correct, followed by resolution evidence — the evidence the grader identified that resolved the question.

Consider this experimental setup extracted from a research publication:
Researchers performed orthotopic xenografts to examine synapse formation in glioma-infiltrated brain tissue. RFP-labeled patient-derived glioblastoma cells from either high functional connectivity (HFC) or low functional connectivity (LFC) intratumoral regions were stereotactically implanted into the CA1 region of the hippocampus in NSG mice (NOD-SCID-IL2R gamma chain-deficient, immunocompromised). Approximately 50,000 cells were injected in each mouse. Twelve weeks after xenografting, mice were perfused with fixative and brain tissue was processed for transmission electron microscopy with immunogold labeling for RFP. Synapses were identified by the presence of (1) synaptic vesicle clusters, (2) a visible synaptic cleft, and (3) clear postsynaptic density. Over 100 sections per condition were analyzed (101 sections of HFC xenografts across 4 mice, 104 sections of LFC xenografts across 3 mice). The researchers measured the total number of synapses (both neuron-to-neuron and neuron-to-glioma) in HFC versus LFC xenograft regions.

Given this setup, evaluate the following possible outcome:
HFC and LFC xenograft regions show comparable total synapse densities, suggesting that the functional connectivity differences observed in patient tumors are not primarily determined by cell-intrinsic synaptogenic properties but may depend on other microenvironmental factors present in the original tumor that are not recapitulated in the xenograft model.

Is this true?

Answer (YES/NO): NO